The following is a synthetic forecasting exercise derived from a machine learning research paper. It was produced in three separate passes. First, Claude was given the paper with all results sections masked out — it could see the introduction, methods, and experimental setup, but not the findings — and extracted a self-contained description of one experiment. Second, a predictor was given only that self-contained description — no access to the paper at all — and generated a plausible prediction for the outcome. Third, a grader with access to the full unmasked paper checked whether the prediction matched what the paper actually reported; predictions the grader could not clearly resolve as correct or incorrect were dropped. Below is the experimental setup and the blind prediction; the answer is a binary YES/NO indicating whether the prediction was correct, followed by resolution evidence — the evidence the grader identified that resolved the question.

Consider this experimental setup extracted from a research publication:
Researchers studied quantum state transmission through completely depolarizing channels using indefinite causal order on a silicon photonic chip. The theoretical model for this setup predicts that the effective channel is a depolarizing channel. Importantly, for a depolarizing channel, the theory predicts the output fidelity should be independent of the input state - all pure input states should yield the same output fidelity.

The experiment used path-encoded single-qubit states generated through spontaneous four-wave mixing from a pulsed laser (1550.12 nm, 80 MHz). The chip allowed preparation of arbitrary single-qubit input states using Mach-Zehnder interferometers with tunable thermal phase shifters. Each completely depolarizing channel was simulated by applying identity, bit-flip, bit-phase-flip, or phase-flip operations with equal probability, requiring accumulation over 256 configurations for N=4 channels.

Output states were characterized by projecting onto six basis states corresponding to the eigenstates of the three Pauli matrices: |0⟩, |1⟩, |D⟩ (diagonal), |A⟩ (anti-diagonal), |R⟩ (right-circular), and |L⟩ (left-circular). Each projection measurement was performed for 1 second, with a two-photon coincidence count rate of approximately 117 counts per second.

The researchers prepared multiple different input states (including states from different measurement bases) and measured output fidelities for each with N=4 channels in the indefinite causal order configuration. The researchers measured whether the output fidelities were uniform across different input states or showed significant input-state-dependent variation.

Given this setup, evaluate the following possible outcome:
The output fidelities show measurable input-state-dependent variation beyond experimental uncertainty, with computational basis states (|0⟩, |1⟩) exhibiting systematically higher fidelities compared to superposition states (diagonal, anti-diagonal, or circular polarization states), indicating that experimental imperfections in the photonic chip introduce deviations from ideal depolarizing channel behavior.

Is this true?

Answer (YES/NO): NO